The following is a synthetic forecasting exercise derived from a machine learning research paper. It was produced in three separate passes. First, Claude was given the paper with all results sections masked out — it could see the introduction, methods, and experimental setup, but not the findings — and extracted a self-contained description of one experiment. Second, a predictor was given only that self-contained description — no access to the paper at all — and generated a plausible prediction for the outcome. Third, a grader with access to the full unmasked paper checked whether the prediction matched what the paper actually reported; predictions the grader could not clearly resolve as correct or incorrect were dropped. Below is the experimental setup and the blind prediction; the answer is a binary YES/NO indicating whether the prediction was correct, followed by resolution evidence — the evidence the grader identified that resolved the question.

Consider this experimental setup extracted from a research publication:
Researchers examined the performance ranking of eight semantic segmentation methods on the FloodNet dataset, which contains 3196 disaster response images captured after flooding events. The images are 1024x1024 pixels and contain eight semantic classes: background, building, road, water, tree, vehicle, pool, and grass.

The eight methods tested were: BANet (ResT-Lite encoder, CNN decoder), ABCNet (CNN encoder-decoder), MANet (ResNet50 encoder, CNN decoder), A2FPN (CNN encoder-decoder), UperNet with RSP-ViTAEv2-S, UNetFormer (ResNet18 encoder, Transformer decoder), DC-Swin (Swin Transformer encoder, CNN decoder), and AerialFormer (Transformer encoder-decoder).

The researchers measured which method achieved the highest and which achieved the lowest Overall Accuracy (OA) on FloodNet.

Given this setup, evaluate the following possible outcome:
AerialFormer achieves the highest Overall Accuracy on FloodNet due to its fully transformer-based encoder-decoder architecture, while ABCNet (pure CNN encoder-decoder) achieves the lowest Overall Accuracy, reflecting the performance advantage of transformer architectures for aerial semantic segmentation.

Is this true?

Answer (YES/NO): NO